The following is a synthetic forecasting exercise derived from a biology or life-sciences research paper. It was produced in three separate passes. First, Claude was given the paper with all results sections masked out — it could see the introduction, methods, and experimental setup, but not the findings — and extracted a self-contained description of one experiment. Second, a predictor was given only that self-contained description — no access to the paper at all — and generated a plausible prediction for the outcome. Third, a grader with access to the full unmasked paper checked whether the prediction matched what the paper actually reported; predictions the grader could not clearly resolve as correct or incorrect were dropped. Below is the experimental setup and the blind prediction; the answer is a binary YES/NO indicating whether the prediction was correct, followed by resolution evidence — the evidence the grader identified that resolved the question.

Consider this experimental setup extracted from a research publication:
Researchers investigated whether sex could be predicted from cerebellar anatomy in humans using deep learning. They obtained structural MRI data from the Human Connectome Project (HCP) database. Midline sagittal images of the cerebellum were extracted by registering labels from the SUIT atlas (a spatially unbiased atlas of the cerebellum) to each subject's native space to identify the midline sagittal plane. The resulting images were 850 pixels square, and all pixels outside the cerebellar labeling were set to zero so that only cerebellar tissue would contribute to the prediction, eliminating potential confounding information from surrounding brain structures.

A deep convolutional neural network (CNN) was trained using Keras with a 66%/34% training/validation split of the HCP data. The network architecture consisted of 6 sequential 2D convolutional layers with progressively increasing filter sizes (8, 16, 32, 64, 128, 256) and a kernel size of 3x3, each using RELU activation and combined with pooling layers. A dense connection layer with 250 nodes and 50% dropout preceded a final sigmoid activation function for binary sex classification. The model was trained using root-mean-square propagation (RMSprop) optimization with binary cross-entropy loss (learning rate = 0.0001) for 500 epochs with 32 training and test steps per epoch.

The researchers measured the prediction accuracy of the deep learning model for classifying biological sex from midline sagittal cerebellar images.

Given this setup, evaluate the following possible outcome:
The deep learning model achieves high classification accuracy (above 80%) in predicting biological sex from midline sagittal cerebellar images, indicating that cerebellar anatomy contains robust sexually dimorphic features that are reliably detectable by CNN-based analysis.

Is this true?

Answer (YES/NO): YES